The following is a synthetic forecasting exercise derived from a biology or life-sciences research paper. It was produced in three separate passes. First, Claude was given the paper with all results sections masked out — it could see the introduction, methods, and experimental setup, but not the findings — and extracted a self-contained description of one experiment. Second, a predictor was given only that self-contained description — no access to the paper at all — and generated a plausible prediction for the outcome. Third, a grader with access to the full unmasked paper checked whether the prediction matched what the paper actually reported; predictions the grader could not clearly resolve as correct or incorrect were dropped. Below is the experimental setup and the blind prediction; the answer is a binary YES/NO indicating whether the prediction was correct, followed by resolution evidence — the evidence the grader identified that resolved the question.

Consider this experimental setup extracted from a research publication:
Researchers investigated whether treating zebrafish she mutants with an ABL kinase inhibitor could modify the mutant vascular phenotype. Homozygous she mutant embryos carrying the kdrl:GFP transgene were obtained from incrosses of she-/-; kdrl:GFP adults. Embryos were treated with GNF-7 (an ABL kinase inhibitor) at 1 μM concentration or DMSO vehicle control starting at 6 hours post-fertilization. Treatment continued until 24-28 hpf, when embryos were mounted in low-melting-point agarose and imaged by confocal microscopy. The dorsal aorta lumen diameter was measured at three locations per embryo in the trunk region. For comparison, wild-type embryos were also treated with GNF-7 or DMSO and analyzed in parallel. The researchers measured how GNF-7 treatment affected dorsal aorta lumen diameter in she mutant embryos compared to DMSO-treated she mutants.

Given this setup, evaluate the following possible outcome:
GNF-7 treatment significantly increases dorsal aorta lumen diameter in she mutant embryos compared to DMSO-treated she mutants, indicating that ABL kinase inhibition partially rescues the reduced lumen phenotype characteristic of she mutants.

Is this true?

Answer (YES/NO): NO